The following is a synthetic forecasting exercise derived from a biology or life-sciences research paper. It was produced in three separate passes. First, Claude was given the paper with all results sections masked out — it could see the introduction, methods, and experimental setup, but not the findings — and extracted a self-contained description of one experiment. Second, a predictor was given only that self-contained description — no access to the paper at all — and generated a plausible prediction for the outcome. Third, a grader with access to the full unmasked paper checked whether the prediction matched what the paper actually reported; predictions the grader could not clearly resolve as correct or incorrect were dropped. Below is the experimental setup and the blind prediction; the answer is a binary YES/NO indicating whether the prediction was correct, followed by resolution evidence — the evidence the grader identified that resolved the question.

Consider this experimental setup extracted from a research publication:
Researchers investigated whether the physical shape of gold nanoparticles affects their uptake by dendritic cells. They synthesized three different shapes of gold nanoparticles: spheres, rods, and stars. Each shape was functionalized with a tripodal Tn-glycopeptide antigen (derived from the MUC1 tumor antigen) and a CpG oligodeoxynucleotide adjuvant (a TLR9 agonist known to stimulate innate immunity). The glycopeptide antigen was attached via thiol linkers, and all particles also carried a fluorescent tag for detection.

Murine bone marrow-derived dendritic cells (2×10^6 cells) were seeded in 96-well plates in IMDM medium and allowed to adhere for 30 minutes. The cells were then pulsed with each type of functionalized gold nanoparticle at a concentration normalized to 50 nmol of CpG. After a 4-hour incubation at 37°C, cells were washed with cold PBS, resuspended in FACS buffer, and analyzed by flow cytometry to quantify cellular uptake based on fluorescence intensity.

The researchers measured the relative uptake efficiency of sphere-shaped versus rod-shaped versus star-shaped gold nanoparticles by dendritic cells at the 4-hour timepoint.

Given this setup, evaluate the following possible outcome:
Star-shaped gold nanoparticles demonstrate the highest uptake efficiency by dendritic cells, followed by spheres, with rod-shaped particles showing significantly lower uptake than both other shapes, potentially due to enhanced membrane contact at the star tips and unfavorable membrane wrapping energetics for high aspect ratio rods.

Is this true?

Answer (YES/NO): NO